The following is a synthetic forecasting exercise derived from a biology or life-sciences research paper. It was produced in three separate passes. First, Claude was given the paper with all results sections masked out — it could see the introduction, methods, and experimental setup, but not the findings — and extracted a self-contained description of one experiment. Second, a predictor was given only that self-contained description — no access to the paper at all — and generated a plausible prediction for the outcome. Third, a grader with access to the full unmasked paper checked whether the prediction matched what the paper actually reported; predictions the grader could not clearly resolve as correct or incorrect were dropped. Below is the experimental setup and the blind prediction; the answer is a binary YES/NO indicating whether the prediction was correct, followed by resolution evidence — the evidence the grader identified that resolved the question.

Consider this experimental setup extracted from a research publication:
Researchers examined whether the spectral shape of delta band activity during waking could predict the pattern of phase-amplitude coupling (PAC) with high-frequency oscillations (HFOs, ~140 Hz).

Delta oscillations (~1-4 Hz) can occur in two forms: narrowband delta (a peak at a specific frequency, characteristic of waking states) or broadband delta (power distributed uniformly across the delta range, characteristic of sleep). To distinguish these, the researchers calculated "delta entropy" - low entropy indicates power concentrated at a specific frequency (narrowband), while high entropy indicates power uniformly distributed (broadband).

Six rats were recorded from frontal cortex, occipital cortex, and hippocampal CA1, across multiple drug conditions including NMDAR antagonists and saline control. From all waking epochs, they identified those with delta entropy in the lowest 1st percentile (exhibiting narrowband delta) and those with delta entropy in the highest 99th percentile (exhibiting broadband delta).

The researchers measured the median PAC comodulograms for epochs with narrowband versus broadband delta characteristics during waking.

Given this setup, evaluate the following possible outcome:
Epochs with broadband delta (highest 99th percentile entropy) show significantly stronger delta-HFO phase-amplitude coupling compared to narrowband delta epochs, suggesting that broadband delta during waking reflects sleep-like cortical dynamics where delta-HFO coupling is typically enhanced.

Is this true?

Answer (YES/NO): NO